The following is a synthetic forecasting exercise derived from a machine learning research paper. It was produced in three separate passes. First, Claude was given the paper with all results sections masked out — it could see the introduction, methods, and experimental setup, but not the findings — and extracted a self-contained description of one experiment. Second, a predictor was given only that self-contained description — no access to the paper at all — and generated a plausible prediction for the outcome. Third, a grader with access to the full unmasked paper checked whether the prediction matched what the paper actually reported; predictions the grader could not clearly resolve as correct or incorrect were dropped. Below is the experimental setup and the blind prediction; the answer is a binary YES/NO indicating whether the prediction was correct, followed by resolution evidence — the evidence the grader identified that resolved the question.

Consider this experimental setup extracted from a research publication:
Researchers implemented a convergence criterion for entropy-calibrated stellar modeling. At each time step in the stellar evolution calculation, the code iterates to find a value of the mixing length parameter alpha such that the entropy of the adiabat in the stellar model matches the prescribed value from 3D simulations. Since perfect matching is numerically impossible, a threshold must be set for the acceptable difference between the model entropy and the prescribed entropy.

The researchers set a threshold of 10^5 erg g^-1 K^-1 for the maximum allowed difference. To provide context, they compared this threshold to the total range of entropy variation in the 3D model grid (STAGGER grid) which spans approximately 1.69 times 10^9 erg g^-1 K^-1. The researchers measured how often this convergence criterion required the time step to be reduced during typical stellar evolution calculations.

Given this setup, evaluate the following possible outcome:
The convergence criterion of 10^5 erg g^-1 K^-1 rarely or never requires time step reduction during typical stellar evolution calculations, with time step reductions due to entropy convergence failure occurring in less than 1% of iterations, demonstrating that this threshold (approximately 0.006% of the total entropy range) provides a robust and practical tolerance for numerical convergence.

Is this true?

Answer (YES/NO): YES